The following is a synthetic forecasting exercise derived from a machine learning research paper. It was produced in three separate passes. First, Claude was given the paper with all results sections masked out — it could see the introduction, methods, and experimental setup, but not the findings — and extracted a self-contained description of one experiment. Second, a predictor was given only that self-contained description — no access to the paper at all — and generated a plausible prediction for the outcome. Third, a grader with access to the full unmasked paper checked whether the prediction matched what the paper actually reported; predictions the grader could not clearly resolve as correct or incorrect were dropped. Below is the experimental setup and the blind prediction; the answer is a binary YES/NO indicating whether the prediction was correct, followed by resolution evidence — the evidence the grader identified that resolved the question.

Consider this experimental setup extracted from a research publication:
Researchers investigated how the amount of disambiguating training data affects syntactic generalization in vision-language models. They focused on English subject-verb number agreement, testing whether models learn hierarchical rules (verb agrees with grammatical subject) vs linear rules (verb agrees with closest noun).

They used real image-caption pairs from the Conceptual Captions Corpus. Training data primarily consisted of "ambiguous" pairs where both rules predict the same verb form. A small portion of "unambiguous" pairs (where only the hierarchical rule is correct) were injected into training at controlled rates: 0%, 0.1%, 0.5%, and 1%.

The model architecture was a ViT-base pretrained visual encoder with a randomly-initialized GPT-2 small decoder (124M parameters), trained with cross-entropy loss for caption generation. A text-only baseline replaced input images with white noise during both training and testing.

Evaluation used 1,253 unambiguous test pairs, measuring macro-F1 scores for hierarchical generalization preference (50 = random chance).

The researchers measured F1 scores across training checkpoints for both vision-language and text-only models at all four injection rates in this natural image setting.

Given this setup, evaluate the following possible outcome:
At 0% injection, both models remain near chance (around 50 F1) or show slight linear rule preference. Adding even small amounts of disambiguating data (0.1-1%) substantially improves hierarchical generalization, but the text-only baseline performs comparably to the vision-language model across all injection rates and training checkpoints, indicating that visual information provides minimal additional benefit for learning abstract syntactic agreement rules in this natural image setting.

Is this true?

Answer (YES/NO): YES